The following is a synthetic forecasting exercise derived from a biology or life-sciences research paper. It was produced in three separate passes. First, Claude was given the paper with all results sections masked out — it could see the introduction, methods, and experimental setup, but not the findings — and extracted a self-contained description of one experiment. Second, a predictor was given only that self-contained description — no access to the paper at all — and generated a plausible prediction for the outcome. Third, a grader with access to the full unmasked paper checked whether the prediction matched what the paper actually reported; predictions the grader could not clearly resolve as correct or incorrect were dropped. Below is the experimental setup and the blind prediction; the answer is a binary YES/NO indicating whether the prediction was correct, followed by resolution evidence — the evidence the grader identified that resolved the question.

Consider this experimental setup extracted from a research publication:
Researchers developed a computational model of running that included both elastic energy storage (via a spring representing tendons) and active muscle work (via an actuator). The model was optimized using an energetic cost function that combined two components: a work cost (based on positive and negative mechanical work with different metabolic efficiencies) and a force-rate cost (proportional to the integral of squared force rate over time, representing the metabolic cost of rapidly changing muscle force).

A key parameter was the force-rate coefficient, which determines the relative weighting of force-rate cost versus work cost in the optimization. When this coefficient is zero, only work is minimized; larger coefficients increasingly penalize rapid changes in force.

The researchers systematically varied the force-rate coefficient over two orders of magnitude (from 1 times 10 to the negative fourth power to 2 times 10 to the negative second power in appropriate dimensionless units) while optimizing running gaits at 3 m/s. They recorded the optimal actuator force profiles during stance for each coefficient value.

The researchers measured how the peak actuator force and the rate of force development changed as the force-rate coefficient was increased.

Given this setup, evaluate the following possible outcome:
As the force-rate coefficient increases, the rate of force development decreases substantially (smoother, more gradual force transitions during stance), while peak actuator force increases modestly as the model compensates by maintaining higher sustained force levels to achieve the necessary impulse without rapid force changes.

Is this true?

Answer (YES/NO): NO